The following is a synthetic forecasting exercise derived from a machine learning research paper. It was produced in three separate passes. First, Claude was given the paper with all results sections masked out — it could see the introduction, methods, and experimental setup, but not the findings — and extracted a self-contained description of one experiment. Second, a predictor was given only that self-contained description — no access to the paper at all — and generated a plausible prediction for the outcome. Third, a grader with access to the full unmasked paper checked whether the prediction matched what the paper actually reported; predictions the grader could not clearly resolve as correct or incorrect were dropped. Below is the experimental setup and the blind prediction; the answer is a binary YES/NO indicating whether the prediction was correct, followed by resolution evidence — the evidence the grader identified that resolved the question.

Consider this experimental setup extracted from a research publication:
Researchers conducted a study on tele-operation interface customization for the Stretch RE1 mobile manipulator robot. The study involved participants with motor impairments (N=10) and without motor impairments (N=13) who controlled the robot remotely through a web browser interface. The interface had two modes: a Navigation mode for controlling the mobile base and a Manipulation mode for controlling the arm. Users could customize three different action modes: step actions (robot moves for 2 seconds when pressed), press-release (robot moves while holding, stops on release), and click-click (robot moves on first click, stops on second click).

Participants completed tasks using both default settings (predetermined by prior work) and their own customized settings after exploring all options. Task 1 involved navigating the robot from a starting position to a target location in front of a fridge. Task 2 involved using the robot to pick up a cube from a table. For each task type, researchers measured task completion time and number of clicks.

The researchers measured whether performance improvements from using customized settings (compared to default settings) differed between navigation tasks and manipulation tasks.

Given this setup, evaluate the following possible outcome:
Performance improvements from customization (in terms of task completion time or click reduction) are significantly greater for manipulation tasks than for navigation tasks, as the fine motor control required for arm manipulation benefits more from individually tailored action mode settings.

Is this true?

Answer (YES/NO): NO